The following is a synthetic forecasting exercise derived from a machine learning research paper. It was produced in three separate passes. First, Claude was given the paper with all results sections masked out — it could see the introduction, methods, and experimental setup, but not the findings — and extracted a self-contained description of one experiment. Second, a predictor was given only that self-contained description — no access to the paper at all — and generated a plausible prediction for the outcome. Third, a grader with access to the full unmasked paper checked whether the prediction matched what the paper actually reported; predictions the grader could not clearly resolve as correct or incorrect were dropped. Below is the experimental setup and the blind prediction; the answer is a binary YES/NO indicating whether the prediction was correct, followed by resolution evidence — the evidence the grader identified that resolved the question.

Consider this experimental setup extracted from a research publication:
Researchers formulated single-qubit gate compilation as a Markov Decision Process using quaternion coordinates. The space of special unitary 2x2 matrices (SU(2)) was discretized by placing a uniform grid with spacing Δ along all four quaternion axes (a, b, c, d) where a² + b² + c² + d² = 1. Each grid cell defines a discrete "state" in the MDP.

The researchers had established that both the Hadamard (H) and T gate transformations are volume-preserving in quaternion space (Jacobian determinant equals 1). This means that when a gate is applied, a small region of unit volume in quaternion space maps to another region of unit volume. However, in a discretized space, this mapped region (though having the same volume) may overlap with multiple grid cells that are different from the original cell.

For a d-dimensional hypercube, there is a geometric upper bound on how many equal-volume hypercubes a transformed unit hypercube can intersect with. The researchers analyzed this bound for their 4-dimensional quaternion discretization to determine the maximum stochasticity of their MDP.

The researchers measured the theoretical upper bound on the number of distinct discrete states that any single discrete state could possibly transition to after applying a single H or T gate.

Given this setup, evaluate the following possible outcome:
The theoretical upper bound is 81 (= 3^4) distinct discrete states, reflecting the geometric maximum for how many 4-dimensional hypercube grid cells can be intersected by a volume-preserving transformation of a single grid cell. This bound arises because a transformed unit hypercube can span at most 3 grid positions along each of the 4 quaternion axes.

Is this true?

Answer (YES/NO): NO